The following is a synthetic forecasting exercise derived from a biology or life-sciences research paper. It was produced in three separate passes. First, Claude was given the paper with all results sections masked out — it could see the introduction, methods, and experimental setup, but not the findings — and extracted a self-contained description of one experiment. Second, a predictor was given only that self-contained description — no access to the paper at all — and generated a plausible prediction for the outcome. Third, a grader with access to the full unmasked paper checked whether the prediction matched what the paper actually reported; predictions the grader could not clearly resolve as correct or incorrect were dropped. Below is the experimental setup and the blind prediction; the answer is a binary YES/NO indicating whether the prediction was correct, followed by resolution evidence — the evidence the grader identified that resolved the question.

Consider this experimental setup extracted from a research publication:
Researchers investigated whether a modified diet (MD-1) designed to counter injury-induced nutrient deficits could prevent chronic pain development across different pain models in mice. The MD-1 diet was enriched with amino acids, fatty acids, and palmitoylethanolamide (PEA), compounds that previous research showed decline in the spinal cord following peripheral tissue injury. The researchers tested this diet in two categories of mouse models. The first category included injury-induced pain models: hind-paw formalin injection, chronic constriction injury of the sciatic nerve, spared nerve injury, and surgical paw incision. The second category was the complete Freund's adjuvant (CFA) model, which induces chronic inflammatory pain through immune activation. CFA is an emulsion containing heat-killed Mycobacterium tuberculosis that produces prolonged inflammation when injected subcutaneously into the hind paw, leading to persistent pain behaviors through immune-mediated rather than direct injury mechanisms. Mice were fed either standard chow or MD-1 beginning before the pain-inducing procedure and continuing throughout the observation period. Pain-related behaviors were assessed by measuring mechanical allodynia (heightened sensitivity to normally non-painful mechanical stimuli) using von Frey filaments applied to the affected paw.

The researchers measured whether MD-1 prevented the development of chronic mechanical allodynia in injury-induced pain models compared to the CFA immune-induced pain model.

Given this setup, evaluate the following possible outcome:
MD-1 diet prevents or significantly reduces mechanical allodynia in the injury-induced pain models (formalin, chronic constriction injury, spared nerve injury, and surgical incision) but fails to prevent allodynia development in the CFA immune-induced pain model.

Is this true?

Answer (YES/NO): YES